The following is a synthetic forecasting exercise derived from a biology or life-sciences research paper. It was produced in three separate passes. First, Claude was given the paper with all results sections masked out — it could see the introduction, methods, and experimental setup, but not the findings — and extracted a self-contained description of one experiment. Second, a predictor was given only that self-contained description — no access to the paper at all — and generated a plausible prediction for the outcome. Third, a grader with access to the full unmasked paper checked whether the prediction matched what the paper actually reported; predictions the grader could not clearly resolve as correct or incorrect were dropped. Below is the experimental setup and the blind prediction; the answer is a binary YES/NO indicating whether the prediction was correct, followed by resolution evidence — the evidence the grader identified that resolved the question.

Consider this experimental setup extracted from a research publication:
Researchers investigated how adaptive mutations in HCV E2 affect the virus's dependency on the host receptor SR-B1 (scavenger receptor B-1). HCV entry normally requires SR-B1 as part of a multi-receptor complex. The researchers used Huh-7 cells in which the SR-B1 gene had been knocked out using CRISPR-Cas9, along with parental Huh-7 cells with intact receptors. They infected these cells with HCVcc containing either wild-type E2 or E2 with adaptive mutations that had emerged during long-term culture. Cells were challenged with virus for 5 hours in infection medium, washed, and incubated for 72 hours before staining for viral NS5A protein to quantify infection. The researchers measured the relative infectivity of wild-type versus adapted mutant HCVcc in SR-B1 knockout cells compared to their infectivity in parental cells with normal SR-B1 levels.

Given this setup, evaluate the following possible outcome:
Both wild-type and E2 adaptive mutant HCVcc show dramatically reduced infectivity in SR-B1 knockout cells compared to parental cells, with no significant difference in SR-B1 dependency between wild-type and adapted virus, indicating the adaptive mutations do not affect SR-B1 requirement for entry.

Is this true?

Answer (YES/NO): NO